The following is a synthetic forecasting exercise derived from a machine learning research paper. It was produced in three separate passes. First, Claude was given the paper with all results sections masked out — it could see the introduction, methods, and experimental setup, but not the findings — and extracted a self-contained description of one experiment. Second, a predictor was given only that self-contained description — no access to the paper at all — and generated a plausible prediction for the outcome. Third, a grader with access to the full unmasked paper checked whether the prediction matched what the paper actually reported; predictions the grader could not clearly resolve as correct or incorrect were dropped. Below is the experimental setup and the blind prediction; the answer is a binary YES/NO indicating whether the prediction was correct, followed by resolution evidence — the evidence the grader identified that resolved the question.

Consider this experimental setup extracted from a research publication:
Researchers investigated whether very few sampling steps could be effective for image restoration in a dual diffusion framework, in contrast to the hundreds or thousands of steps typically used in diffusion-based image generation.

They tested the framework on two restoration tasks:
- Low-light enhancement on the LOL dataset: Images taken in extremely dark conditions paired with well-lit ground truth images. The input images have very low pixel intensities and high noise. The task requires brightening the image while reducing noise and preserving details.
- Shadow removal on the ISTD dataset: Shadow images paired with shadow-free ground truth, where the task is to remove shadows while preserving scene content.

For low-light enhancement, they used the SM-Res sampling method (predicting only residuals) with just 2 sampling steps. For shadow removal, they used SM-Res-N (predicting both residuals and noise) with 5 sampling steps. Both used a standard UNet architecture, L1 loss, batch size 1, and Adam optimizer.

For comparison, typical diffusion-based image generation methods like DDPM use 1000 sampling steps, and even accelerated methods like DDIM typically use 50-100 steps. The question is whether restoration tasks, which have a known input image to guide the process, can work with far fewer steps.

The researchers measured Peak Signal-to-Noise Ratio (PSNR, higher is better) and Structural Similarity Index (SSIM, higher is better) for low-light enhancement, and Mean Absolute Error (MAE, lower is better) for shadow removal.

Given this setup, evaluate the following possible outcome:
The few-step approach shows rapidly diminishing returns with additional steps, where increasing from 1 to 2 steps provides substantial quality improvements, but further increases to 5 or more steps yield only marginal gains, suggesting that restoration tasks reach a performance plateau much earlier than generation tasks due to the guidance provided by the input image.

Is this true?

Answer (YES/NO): NO